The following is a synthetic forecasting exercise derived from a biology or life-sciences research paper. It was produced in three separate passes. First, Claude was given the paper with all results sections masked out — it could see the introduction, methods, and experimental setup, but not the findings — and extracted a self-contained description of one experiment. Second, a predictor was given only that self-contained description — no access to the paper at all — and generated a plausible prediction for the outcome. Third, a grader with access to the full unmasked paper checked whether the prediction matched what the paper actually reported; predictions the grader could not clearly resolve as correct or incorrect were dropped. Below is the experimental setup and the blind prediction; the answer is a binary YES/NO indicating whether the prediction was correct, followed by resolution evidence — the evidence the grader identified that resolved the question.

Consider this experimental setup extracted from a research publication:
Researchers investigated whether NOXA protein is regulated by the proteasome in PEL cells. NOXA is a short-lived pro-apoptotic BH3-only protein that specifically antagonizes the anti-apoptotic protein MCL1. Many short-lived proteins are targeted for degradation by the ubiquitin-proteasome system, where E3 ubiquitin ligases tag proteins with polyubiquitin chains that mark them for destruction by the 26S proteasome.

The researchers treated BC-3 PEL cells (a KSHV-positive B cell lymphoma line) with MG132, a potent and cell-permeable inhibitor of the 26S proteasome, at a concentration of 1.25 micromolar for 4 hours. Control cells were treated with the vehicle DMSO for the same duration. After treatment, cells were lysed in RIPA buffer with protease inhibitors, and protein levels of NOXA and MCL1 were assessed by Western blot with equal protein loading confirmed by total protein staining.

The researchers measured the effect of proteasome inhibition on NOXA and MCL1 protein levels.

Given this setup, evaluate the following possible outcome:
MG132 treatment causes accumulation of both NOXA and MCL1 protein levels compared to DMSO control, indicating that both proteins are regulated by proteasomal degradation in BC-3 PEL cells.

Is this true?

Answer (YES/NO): NO